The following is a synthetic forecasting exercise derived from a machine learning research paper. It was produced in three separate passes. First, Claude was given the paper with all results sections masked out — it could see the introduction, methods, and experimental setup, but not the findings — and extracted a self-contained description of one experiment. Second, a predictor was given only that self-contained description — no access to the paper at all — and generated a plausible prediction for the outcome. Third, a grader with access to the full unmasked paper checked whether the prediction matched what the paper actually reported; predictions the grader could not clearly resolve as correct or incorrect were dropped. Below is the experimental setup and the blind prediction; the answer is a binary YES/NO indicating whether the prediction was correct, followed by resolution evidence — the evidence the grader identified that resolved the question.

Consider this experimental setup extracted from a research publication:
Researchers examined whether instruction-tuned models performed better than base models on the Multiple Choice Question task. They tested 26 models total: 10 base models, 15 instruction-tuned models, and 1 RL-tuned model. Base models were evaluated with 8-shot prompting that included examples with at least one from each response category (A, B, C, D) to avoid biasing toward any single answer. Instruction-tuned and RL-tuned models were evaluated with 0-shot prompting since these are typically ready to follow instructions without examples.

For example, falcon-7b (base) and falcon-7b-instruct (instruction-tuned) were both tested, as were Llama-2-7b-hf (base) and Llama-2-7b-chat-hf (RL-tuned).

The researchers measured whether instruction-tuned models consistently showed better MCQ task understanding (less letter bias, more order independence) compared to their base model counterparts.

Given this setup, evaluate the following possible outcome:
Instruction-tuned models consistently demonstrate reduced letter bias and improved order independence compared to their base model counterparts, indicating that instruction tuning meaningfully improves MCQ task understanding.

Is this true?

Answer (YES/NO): NO